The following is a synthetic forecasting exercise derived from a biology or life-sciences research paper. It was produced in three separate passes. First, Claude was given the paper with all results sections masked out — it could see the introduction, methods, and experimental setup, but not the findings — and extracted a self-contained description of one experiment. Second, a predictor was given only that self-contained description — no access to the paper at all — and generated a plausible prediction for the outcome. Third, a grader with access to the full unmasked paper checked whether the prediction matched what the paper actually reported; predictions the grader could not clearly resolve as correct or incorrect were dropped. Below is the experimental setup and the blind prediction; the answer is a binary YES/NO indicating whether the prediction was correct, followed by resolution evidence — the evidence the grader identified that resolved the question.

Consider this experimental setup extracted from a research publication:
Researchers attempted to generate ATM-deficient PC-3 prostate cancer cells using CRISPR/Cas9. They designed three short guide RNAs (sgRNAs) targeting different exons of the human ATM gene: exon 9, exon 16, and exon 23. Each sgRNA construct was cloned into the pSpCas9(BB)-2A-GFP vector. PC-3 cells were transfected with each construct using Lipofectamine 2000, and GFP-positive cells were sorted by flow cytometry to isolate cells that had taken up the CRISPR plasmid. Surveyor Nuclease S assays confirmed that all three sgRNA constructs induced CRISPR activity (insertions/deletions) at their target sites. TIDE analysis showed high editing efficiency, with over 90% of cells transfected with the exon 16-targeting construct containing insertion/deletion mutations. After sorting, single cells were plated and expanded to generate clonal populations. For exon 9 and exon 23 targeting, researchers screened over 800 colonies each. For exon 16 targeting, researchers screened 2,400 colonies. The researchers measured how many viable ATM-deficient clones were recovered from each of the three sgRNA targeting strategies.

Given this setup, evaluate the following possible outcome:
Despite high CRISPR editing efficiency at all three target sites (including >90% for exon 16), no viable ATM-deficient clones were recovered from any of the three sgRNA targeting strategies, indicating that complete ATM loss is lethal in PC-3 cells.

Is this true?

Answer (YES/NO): NO